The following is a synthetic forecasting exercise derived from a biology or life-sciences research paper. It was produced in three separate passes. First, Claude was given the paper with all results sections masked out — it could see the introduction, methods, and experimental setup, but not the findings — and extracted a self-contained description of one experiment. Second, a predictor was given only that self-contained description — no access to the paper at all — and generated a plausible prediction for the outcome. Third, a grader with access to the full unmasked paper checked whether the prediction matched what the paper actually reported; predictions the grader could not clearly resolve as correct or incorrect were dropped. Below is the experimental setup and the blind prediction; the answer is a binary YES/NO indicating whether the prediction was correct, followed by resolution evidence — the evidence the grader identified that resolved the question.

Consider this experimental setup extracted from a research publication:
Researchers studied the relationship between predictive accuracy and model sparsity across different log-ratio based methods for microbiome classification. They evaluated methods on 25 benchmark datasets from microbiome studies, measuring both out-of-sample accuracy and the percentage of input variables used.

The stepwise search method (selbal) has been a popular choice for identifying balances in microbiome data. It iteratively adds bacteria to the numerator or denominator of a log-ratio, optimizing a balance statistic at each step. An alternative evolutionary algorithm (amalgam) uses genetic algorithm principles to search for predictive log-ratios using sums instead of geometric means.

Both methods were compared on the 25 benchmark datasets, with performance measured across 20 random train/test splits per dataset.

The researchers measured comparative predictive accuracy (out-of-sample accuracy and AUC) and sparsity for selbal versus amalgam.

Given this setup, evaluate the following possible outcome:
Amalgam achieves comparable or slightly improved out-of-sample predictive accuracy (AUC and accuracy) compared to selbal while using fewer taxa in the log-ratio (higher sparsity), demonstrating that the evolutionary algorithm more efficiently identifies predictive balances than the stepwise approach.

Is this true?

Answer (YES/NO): NO